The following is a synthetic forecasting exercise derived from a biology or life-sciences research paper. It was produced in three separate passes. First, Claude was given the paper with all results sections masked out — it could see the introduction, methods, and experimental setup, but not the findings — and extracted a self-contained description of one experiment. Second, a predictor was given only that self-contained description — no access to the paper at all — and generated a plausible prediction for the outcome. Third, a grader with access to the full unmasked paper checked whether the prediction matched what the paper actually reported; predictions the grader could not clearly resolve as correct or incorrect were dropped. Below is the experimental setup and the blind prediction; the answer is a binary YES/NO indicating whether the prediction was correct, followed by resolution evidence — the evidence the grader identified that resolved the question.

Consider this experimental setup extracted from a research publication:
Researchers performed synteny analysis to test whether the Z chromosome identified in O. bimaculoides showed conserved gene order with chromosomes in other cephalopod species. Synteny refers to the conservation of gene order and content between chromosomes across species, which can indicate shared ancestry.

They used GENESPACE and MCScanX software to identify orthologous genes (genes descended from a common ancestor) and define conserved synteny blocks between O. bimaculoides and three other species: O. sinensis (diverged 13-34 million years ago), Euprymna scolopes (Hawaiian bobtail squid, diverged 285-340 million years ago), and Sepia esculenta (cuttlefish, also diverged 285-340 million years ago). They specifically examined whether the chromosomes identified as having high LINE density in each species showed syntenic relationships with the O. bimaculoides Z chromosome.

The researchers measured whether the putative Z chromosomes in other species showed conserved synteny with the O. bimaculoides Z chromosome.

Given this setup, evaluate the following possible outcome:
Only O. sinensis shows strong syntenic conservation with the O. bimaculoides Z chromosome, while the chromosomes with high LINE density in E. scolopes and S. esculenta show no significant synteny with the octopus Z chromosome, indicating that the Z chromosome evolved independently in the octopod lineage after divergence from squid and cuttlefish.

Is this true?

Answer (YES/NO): NO